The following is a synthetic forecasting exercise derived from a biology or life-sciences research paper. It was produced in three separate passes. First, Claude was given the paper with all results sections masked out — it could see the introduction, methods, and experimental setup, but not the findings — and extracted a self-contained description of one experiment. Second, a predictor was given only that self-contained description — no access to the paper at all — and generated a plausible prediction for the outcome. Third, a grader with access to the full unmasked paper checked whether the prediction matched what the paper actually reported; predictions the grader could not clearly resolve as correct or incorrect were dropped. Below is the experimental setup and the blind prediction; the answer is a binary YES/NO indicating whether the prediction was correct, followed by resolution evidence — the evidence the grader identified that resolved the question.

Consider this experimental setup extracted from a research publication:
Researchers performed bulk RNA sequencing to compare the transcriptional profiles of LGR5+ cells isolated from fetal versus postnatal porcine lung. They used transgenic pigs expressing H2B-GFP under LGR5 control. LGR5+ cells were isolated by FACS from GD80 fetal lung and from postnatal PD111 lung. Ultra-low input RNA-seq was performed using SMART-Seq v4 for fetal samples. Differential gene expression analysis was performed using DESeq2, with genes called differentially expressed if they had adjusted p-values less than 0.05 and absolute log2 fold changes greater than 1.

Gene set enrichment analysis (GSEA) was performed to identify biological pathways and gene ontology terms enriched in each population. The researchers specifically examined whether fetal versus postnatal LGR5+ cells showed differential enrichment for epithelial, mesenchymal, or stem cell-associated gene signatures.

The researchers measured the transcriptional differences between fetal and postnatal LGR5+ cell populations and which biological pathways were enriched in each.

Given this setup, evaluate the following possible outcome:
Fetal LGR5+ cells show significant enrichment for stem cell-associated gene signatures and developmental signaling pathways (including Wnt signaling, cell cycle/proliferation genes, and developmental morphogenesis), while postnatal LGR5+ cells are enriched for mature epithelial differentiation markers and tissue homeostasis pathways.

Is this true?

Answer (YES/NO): NO